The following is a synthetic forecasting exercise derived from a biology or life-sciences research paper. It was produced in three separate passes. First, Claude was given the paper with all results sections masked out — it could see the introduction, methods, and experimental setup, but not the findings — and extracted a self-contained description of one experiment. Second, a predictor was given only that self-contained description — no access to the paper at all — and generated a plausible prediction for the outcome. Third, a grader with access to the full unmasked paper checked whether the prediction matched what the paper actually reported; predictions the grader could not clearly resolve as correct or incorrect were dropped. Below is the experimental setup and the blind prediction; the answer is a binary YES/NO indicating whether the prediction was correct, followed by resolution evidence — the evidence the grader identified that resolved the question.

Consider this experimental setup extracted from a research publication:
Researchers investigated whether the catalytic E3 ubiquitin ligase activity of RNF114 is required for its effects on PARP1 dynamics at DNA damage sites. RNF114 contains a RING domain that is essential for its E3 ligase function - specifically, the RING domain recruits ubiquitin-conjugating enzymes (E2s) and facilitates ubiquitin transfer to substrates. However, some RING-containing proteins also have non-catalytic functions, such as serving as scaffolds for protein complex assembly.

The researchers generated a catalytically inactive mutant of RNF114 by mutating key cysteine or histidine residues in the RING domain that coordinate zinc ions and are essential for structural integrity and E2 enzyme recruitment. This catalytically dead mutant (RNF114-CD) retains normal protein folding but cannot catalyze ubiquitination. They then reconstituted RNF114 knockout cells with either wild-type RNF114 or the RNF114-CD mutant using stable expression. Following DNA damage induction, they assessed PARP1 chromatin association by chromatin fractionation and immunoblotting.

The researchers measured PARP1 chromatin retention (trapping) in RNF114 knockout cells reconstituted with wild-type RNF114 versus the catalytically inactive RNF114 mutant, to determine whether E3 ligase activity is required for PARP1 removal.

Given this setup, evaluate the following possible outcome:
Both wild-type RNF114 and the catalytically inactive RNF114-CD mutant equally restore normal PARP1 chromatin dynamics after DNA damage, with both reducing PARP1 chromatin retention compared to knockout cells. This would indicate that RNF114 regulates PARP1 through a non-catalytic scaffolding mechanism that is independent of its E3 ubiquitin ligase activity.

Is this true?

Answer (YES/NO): NO